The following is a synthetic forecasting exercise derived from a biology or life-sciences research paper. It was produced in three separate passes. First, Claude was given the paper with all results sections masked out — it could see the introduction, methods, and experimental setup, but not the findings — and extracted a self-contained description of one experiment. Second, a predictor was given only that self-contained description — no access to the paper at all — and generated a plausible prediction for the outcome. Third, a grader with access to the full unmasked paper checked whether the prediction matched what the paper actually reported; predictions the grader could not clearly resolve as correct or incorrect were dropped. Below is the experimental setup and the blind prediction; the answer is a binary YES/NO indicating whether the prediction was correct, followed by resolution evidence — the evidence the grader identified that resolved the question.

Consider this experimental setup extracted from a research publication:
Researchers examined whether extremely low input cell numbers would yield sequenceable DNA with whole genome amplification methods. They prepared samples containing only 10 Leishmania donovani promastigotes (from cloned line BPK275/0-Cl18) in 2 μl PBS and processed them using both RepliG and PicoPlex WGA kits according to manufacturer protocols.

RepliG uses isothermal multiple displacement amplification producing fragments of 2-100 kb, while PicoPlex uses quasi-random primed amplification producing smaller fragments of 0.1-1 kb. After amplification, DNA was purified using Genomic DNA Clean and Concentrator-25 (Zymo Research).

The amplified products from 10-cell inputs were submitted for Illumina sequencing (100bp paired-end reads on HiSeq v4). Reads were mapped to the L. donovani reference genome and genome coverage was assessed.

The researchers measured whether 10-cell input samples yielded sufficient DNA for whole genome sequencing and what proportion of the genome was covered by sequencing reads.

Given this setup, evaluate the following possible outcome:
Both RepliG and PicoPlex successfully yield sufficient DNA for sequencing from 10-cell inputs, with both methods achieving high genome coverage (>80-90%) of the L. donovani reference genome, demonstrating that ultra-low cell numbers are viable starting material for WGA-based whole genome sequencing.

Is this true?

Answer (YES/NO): NO